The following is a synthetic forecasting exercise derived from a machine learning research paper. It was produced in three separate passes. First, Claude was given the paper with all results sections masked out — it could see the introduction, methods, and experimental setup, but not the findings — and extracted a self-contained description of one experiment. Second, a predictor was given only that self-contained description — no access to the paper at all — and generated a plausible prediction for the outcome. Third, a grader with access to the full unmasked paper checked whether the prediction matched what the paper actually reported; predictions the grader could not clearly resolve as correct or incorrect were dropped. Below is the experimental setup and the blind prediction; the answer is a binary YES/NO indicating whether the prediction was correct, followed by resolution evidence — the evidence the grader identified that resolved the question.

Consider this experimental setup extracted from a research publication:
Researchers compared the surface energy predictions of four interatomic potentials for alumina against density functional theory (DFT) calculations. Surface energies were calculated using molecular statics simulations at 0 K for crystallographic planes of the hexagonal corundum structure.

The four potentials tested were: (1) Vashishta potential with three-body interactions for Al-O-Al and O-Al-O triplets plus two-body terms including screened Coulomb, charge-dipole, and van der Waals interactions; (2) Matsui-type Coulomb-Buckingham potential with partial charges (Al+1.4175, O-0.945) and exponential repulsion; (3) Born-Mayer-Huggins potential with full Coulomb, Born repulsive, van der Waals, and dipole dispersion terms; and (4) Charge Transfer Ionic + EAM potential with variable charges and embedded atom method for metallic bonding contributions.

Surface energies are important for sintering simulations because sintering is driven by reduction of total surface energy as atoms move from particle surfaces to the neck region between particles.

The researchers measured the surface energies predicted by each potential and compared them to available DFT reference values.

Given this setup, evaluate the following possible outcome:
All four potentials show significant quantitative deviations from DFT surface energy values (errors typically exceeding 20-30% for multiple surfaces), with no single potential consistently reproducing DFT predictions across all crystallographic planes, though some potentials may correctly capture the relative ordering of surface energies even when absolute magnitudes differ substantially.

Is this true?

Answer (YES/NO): NO